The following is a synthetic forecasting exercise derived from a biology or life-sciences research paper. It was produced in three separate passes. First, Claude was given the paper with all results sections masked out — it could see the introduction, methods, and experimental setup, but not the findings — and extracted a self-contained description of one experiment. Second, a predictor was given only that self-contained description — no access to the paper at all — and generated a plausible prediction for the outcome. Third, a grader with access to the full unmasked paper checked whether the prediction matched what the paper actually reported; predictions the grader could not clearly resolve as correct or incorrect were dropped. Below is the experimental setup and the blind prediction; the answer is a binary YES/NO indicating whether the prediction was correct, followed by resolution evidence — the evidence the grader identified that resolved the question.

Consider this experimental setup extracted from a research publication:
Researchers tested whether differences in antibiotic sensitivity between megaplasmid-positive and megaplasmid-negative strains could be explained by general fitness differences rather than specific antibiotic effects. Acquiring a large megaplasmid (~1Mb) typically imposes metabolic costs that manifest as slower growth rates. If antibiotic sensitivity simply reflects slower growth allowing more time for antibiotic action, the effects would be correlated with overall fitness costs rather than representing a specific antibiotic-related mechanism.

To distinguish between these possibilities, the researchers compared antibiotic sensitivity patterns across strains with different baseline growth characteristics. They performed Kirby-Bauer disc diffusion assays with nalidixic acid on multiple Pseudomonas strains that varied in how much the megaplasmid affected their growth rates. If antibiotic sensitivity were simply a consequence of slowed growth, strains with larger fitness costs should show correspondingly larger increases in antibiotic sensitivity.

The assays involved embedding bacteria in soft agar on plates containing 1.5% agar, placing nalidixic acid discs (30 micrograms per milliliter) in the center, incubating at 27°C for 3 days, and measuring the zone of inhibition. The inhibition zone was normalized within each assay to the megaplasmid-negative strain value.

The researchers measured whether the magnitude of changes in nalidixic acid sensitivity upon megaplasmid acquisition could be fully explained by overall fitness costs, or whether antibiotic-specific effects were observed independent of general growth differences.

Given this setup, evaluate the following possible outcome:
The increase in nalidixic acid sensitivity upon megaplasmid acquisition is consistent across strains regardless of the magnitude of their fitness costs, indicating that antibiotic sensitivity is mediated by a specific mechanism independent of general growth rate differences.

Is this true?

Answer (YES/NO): NO